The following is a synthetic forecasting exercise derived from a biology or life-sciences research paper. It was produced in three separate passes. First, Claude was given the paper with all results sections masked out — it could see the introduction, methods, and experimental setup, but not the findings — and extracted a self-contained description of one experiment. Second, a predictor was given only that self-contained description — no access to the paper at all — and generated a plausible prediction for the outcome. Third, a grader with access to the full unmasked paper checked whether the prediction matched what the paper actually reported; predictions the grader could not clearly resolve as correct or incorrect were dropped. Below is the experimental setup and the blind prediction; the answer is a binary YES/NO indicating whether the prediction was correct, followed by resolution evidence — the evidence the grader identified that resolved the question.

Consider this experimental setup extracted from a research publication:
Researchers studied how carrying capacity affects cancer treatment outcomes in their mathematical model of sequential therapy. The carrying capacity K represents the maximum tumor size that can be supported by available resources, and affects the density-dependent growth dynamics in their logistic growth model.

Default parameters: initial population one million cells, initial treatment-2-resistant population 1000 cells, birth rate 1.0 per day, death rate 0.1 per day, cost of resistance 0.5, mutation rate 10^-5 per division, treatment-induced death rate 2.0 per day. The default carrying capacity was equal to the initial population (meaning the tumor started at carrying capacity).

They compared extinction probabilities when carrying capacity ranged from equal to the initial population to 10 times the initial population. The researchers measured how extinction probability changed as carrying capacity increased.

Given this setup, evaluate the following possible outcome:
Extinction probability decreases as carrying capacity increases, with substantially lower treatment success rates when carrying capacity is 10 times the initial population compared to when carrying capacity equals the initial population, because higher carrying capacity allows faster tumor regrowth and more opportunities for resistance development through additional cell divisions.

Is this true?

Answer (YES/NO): NO